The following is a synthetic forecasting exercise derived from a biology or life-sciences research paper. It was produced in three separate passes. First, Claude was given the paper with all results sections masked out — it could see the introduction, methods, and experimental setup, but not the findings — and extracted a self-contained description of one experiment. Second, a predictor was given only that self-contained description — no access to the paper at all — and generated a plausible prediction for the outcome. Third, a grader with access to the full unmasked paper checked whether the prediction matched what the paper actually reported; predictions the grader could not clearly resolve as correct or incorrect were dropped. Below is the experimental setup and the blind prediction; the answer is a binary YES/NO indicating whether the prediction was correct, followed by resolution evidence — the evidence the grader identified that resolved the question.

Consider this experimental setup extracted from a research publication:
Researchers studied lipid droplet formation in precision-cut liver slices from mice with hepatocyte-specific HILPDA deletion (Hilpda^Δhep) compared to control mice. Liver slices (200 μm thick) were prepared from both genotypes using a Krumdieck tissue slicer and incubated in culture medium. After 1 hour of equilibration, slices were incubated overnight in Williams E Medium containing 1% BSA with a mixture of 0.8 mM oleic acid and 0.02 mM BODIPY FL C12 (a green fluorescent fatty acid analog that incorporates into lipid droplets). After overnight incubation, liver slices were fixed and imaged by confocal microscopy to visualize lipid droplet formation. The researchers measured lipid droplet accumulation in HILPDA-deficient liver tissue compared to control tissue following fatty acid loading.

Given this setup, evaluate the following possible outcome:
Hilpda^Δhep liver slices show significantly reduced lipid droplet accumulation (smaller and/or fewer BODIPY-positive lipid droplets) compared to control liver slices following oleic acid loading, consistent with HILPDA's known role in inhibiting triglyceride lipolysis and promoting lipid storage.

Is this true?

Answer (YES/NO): YES